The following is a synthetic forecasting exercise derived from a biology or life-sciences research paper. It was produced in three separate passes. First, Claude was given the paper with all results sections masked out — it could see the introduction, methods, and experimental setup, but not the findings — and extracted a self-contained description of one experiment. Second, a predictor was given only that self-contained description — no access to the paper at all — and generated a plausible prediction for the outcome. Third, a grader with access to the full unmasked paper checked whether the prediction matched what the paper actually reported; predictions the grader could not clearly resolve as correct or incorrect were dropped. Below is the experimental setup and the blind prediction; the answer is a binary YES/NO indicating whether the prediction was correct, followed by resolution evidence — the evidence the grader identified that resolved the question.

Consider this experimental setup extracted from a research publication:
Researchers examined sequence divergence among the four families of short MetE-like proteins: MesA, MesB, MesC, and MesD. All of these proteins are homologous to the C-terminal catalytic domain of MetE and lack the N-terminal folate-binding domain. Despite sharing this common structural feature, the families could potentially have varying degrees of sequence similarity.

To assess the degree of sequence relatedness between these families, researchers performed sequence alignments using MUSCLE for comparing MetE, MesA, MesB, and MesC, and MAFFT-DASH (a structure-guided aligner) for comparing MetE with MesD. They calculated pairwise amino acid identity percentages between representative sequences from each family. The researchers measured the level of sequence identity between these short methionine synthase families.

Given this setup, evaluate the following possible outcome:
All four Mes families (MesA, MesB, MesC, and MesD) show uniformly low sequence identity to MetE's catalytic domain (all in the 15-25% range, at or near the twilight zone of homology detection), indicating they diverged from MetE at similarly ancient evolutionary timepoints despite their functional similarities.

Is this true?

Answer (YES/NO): NO